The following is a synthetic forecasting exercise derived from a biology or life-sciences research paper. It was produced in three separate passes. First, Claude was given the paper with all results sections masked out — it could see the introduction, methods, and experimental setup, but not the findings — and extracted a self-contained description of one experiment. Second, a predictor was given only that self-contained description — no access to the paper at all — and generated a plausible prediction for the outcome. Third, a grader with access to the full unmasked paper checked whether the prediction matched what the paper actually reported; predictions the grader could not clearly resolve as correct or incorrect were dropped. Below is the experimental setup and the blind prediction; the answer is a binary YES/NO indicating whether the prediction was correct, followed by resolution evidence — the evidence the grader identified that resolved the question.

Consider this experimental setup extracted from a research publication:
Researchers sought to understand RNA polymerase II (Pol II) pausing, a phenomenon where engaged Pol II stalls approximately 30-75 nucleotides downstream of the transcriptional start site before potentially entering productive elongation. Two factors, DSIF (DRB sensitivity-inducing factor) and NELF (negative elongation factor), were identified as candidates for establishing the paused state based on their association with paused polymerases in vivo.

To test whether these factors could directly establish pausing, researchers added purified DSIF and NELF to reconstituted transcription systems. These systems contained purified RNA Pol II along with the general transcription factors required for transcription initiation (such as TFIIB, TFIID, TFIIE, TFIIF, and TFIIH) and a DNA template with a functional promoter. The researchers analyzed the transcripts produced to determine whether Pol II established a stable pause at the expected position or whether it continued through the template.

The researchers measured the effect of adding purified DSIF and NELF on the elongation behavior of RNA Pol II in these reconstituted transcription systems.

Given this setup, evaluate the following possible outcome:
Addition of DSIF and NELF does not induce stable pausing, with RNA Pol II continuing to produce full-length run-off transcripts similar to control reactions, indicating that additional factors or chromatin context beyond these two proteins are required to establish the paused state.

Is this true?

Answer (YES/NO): NO